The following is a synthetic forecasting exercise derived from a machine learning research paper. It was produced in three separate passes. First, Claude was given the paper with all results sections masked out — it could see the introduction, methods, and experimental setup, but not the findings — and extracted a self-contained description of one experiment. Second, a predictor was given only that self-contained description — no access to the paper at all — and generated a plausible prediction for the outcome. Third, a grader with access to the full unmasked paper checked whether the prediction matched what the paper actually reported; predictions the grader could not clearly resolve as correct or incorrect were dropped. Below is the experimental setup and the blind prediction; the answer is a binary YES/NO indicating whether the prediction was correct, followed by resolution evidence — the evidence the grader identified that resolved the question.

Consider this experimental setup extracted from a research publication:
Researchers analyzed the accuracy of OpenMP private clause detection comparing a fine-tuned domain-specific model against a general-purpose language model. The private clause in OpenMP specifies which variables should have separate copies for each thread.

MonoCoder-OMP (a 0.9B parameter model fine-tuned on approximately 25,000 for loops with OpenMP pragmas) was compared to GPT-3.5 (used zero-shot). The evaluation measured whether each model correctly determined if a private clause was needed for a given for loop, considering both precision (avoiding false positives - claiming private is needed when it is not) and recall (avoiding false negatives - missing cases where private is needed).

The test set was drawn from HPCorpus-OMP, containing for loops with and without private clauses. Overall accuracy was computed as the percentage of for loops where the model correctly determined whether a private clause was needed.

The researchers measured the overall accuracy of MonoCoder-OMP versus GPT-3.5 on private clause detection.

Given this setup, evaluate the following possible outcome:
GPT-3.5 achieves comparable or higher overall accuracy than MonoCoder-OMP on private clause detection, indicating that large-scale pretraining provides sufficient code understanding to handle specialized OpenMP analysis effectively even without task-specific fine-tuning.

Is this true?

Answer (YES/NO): NO